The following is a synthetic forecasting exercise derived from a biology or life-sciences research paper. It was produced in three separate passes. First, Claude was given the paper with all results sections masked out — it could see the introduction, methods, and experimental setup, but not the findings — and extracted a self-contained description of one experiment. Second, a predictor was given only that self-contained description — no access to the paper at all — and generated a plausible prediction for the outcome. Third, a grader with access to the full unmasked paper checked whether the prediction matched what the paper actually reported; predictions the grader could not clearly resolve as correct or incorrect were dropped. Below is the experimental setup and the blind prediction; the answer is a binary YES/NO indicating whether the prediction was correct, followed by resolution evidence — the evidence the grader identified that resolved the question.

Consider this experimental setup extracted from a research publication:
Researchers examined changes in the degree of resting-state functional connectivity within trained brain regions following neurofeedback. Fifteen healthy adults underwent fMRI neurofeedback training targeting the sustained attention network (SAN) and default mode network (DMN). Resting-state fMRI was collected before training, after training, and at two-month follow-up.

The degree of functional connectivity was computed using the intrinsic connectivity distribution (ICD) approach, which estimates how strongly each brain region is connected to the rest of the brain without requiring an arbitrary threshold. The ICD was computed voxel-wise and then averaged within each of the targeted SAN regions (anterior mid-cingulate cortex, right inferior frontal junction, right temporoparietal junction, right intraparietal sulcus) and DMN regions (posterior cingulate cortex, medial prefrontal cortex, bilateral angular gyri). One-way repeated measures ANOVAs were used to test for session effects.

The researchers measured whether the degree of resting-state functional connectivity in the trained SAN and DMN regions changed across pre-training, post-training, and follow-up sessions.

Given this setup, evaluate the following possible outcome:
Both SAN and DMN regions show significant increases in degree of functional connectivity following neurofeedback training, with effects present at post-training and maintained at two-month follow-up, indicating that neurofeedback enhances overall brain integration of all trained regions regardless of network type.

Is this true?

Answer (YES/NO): NO